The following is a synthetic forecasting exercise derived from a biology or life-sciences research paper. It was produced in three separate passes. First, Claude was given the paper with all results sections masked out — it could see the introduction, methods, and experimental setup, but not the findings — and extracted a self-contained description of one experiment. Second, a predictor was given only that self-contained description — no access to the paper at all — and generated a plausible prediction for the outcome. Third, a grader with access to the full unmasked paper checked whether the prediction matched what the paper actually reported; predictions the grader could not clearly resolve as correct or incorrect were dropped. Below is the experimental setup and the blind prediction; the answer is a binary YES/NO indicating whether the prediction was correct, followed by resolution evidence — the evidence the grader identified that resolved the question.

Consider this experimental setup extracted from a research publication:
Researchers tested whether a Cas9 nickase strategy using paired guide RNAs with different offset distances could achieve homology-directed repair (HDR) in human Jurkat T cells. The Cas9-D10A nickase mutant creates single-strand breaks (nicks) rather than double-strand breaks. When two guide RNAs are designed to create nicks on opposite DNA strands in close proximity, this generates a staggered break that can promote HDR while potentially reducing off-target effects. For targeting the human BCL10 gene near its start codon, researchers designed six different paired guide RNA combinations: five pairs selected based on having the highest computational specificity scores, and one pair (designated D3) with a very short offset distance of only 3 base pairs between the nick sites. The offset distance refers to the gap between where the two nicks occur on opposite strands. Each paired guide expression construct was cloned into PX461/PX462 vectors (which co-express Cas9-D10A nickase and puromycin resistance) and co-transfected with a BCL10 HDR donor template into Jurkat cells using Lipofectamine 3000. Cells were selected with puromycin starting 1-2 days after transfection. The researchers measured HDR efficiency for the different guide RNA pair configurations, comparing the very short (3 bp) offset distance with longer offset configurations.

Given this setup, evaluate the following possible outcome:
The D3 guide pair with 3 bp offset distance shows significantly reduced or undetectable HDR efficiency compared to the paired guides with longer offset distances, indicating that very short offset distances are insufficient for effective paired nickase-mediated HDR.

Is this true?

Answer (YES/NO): NO